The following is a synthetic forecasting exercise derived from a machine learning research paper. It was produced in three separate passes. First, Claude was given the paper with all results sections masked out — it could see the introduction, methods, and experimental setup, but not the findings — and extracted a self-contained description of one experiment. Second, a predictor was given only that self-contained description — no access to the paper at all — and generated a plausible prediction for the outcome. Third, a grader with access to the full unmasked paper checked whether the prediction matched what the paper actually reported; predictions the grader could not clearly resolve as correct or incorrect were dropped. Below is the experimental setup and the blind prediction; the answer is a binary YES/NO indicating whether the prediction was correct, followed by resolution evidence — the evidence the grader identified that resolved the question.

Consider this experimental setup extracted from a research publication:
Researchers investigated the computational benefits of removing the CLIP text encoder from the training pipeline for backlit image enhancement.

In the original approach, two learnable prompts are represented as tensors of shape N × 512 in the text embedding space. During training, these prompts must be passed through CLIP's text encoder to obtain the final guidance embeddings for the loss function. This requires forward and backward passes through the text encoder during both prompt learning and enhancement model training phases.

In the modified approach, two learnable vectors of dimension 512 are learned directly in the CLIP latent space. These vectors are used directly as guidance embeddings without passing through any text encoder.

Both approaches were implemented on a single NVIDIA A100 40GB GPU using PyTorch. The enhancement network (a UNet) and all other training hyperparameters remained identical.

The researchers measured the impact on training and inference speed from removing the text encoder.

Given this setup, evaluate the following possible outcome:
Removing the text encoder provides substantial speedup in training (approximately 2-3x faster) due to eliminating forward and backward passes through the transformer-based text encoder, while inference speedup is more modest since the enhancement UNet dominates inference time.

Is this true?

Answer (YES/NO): NO